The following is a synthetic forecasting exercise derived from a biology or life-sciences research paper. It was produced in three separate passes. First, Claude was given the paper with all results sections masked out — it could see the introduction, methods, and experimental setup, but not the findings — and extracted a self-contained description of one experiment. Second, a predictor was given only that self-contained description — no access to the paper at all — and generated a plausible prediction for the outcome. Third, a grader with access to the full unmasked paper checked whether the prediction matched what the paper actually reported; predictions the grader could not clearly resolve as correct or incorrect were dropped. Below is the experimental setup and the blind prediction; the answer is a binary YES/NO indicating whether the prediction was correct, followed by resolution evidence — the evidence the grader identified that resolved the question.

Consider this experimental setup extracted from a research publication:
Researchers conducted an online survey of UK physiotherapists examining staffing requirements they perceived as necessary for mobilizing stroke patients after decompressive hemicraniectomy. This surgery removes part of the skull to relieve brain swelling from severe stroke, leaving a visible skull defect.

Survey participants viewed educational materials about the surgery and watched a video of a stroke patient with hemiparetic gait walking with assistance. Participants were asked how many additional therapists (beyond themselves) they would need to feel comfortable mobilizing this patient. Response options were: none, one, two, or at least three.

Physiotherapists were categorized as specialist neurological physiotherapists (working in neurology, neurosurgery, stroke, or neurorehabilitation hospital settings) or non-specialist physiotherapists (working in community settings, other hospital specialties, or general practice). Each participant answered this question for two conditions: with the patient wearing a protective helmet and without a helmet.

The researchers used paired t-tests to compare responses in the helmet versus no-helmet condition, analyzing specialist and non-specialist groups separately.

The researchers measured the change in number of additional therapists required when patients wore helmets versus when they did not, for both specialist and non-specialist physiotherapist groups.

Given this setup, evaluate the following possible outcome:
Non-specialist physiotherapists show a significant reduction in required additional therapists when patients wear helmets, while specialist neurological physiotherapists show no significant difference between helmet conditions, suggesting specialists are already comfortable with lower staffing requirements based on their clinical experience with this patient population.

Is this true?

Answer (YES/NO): NO